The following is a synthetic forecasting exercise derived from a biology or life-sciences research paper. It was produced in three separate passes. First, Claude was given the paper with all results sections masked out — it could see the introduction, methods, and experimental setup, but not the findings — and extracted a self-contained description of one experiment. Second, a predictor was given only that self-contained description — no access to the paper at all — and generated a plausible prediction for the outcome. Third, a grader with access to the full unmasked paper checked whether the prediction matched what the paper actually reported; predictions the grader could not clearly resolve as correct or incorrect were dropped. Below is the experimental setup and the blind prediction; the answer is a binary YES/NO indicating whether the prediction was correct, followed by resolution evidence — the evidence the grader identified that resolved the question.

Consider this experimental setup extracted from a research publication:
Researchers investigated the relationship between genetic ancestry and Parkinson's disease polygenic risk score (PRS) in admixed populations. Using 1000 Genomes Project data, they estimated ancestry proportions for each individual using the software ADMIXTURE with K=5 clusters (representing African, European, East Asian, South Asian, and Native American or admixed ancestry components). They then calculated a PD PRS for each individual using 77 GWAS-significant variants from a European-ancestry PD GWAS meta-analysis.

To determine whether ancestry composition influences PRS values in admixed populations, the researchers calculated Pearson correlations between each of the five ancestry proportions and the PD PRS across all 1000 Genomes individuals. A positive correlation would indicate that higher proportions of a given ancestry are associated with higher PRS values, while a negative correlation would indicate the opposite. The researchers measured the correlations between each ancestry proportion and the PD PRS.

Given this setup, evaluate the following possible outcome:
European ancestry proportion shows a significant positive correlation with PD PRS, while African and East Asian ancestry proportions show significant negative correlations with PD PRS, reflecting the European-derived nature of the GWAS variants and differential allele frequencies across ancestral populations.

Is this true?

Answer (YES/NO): NO